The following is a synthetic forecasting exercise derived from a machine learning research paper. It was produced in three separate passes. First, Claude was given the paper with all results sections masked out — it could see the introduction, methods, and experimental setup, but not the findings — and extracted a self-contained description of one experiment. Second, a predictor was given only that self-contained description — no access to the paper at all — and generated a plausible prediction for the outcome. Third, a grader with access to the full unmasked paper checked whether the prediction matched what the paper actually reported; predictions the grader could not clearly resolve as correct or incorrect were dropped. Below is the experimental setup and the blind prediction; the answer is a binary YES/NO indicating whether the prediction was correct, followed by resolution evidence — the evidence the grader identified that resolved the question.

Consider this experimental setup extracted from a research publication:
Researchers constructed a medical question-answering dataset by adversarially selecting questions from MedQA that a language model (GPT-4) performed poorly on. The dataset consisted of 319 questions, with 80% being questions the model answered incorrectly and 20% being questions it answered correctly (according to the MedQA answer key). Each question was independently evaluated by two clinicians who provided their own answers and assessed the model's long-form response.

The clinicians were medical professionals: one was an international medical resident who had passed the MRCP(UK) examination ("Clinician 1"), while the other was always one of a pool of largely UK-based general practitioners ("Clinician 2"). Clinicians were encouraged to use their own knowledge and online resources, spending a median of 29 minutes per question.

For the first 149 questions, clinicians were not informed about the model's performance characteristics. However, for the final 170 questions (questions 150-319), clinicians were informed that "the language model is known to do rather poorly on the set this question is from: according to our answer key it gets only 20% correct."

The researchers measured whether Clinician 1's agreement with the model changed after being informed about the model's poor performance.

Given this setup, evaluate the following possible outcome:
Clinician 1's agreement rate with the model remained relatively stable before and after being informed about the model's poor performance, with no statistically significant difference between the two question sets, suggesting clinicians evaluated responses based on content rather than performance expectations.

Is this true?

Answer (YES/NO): NO